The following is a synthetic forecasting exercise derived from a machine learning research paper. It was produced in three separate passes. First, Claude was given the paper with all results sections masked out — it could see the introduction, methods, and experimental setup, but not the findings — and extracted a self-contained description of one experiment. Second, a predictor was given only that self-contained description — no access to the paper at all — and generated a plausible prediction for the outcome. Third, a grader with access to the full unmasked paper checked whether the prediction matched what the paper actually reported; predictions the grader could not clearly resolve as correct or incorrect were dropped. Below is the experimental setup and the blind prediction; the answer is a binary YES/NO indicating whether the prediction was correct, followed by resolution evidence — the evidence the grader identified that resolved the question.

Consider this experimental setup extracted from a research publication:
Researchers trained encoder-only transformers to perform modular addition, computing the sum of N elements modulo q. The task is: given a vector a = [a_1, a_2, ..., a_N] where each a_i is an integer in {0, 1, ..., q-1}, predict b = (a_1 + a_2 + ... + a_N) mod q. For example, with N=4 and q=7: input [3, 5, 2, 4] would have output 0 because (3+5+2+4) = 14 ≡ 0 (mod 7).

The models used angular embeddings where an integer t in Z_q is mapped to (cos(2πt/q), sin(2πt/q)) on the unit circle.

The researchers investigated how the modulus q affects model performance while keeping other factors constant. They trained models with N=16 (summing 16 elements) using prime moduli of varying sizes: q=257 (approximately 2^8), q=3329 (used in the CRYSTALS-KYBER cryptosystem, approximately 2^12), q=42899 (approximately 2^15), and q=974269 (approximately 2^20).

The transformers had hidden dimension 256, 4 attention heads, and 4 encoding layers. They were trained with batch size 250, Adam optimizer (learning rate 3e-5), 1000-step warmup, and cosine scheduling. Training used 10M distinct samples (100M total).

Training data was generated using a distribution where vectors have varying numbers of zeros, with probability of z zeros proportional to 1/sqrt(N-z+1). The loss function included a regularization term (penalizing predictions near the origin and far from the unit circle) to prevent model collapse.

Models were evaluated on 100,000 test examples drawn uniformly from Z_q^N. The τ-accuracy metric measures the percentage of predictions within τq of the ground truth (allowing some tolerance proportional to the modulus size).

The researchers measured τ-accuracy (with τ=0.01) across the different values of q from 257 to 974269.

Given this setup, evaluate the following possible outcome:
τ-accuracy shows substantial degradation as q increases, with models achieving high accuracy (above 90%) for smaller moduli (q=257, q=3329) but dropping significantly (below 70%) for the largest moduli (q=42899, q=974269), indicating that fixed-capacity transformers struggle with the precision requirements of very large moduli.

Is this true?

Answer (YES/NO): NO